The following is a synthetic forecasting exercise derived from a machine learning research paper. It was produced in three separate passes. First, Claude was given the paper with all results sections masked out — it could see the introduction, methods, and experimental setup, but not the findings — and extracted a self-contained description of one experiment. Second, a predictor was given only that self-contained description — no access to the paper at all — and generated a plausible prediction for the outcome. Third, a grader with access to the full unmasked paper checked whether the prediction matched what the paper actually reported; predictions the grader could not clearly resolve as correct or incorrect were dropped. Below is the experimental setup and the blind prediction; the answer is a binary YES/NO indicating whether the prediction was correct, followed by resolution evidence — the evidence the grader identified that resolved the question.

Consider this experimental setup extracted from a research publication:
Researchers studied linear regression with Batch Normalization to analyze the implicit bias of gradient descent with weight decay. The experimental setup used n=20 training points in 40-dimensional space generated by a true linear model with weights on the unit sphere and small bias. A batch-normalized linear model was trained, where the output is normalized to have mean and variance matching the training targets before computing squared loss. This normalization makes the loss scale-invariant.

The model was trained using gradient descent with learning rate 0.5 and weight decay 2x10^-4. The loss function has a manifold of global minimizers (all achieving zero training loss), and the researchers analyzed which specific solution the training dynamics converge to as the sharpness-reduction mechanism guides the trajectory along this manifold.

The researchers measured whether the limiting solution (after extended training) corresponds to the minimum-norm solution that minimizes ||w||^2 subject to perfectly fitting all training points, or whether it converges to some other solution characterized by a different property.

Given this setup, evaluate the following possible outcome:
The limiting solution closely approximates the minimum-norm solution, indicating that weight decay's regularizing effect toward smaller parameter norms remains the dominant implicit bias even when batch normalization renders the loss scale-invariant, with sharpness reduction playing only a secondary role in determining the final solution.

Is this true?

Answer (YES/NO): NO